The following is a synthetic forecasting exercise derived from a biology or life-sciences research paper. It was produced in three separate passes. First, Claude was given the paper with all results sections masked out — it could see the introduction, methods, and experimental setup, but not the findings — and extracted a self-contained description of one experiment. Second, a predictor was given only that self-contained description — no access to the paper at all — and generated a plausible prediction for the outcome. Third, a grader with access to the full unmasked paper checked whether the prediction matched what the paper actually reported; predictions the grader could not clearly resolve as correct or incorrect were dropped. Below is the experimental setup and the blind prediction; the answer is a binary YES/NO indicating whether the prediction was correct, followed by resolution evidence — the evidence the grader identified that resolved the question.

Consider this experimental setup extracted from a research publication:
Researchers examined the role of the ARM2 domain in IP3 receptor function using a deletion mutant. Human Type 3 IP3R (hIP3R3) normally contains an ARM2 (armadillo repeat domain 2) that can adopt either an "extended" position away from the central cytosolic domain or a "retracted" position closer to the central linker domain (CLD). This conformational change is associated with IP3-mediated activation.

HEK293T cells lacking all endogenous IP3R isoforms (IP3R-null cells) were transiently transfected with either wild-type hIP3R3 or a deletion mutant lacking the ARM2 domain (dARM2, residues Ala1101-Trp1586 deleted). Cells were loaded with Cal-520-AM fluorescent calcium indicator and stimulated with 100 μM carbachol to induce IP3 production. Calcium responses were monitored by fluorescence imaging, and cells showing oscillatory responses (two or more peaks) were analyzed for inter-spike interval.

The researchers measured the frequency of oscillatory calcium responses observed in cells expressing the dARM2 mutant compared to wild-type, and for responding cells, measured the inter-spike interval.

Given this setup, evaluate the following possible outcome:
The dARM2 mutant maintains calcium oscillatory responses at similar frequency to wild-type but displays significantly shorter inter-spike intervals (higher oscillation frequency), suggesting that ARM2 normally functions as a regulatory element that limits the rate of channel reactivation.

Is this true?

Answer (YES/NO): NO